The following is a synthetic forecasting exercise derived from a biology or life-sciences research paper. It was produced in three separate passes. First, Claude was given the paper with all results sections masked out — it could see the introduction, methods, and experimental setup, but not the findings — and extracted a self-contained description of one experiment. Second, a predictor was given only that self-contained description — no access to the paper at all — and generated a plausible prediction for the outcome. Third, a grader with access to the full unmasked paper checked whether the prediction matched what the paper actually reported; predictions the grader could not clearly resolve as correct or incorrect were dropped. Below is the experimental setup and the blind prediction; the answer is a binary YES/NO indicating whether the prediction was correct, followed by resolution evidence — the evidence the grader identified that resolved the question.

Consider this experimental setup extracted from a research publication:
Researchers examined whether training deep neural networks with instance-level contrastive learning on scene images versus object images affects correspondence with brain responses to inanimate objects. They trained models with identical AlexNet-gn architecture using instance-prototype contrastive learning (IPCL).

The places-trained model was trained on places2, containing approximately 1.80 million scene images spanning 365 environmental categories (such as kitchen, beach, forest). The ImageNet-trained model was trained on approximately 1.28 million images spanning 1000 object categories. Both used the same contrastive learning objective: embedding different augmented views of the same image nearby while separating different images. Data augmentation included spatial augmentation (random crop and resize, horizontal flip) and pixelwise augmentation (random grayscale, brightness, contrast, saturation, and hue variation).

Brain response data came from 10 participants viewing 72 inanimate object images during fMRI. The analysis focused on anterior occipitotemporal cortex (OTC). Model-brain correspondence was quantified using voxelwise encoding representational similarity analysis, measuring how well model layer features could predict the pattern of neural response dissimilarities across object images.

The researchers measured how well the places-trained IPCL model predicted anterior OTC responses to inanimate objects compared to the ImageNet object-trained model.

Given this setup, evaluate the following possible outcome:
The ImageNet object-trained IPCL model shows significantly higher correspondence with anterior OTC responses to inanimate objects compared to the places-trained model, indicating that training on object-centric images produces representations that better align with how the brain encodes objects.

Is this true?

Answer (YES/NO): NO